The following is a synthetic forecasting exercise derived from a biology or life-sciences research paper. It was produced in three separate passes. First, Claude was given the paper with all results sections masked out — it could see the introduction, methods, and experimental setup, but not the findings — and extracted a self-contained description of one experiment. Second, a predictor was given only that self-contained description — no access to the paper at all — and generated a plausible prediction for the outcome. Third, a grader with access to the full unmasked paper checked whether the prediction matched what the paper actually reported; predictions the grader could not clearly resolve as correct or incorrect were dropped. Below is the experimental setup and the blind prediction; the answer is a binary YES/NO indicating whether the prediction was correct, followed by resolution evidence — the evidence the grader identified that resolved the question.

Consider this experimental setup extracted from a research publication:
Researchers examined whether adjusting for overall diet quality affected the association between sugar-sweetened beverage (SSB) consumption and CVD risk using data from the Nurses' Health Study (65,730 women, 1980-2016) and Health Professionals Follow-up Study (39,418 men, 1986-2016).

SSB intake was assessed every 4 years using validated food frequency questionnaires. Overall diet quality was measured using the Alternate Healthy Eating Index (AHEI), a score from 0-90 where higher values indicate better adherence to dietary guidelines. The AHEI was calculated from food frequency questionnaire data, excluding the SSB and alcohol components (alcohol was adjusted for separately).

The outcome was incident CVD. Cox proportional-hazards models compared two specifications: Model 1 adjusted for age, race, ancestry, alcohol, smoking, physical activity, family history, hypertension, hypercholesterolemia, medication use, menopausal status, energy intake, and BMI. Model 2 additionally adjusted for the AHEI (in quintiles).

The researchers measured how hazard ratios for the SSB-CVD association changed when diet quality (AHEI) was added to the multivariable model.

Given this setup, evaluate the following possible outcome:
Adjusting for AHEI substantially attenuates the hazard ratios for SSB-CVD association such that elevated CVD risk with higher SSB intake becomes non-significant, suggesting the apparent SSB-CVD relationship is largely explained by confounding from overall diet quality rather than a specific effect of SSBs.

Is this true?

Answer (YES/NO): NO